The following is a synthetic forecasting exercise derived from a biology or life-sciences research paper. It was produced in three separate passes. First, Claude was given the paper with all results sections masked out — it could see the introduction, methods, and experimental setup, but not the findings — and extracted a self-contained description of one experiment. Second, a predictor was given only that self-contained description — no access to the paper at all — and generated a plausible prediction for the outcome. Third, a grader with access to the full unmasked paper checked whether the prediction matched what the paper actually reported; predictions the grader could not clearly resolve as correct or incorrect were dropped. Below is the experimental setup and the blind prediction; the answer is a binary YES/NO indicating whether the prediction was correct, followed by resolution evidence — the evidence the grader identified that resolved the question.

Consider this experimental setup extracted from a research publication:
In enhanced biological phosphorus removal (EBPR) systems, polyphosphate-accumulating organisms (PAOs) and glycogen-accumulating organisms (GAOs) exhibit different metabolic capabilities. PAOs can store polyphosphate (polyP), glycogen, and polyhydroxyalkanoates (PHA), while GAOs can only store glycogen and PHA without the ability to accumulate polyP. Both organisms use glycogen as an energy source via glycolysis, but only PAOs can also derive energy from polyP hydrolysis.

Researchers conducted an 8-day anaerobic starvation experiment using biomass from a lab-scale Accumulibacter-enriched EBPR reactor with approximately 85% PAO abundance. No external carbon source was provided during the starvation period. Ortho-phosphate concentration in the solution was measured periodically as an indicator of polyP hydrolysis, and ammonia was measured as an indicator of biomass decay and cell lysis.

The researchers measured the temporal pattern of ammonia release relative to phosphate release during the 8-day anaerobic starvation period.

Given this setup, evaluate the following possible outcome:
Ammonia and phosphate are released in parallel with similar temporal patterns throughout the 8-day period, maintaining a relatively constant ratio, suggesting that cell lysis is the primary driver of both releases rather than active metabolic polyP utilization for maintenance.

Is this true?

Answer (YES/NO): NO